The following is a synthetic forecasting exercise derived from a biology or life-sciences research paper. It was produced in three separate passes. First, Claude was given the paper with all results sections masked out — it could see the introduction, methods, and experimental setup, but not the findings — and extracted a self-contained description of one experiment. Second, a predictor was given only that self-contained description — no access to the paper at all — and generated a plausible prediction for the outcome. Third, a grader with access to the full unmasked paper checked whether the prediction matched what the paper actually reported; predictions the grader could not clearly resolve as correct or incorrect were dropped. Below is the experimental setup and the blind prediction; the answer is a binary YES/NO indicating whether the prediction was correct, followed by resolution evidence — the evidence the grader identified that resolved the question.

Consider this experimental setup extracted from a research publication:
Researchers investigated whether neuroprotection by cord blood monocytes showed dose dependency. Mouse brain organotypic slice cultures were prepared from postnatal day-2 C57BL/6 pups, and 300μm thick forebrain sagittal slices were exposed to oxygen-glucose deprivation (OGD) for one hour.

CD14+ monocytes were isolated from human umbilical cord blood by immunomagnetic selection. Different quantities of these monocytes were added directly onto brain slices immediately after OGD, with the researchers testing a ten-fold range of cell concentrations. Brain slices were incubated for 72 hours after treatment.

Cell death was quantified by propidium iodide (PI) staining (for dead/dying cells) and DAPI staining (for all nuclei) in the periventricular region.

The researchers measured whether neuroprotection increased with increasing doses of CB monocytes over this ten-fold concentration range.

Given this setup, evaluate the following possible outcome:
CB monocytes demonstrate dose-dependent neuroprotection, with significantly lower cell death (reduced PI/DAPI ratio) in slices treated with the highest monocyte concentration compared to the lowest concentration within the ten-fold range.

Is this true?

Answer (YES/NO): YES